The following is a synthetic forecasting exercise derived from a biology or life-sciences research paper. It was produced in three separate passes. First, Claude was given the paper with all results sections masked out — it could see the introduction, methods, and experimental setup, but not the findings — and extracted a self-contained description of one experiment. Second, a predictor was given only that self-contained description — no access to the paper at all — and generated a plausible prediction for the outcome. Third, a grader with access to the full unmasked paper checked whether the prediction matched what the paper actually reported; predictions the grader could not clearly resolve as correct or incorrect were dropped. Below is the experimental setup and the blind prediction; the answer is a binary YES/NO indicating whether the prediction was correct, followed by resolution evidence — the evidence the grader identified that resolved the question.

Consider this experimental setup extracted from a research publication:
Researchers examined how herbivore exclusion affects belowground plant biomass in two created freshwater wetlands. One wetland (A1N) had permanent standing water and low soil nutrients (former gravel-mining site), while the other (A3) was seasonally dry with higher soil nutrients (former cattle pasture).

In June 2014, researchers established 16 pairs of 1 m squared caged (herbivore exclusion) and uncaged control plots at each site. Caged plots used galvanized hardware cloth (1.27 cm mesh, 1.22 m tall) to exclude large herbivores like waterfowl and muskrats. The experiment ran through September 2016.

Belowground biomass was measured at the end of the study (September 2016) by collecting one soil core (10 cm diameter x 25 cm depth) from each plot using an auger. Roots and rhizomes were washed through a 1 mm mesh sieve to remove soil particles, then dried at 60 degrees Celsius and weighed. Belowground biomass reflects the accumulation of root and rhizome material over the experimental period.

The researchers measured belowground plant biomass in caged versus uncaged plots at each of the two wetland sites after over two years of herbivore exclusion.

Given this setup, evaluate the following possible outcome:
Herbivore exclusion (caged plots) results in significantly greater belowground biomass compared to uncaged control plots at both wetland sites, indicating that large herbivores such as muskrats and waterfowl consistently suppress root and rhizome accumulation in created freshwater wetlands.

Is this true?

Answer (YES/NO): NO